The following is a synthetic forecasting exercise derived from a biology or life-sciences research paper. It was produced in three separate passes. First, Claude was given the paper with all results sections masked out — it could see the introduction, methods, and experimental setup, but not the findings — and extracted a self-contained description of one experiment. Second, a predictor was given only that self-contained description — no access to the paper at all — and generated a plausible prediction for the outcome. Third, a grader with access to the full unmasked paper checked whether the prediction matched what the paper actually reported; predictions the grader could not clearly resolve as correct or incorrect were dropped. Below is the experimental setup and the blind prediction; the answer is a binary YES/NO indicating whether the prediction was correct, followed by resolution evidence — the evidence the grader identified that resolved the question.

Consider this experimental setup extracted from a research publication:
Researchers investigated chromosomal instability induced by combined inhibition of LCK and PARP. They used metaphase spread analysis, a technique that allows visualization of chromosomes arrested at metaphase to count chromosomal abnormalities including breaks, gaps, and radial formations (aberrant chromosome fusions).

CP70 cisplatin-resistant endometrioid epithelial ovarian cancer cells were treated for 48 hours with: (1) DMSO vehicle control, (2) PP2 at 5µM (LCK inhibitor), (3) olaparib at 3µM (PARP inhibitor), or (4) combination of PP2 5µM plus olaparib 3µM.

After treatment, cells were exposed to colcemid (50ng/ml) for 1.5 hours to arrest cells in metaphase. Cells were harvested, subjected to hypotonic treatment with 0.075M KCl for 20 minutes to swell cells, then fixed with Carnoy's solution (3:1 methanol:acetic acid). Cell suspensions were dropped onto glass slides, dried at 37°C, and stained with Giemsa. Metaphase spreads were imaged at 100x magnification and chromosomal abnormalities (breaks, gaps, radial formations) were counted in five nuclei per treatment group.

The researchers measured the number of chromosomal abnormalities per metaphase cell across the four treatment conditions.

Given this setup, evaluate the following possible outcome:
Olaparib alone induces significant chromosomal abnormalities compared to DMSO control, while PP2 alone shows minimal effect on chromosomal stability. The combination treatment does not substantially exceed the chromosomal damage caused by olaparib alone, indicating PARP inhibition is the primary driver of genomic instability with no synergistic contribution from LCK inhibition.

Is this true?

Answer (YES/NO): NO